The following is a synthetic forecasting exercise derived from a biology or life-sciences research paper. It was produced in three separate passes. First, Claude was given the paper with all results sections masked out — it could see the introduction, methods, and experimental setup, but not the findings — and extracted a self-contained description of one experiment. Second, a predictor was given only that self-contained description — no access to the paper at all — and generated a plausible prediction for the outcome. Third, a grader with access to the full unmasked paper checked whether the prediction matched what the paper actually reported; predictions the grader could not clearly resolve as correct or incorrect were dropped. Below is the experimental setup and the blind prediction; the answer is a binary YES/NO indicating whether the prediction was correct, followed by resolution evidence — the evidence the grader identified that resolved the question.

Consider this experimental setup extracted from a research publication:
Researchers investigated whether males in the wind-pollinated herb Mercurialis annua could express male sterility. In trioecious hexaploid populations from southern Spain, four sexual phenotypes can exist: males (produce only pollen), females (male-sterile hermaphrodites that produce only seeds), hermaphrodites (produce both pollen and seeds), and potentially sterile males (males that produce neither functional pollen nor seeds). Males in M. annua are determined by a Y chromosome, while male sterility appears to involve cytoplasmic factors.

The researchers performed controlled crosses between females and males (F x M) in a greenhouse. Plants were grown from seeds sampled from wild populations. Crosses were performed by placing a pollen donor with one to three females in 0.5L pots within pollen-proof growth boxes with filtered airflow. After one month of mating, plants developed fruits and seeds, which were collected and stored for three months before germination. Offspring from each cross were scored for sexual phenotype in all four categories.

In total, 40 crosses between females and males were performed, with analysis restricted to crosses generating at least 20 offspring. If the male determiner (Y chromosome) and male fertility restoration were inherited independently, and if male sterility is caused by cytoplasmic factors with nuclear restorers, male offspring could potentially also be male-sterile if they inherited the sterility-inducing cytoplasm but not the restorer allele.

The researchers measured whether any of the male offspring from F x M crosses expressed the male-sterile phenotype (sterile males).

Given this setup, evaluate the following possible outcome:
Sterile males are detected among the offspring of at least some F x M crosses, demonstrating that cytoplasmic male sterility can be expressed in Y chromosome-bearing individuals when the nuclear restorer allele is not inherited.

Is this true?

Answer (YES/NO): YES